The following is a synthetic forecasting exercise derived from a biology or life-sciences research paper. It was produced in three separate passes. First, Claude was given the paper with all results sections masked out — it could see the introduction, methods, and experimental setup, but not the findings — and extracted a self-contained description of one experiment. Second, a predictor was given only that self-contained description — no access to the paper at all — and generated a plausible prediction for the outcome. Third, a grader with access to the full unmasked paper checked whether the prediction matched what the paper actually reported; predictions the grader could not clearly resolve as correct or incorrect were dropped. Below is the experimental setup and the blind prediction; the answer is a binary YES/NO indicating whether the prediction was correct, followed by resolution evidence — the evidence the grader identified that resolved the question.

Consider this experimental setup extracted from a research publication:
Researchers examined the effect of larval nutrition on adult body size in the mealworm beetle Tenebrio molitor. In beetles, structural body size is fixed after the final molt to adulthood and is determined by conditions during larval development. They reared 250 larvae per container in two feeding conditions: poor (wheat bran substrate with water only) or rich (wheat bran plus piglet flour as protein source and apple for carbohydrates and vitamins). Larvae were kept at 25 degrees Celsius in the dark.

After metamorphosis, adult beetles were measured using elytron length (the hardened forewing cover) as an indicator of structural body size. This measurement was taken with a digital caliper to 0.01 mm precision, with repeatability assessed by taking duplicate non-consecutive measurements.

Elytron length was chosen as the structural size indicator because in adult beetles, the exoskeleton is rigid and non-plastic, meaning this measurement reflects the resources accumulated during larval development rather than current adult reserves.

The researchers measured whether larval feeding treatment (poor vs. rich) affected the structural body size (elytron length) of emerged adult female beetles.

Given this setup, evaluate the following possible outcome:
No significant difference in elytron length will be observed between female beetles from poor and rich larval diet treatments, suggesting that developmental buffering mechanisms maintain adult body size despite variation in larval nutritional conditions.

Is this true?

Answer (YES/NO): NO